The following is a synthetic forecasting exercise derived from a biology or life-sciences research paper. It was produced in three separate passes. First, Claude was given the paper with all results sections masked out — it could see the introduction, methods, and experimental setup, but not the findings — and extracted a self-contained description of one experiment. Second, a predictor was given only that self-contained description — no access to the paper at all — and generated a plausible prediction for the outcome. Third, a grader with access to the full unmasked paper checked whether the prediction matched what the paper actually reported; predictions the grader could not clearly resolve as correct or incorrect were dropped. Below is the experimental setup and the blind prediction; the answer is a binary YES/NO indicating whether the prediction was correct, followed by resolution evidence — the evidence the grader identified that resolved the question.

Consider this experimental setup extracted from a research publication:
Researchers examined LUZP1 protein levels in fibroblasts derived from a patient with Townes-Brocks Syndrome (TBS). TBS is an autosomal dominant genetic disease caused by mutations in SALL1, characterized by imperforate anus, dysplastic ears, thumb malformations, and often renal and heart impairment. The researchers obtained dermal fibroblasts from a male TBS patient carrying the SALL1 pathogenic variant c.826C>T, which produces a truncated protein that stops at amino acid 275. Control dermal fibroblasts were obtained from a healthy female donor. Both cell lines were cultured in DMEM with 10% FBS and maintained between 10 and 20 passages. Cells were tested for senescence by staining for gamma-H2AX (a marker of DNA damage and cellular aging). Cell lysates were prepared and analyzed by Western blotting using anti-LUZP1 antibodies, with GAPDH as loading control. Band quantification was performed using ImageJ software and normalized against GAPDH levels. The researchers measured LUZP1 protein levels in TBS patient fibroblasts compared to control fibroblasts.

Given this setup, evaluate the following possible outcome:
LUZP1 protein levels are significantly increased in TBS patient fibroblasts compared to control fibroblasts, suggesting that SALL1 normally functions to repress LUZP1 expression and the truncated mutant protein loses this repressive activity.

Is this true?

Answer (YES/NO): NO